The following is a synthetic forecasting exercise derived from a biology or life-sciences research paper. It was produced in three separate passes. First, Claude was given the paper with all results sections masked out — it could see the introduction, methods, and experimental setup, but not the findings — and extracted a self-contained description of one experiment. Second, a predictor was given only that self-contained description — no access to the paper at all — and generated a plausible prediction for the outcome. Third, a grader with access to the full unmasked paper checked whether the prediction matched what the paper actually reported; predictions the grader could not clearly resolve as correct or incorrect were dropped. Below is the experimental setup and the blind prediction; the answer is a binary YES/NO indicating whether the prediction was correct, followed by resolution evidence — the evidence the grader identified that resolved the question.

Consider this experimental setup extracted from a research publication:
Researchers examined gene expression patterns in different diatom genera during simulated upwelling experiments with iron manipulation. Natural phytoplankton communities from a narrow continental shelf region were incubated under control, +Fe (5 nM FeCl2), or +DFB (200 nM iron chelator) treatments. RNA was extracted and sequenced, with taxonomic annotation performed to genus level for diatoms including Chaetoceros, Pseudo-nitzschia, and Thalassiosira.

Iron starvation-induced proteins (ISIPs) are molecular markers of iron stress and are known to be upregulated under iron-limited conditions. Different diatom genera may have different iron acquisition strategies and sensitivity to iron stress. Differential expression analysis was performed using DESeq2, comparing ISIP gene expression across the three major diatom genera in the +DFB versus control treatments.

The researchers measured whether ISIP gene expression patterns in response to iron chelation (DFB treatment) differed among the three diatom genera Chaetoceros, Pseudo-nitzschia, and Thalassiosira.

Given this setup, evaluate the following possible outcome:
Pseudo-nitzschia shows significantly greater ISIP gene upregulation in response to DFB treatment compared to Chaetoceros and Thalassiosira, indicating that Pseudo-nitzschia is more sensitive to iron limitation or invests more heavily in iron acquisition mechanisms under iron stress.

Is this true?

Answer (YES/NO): NO